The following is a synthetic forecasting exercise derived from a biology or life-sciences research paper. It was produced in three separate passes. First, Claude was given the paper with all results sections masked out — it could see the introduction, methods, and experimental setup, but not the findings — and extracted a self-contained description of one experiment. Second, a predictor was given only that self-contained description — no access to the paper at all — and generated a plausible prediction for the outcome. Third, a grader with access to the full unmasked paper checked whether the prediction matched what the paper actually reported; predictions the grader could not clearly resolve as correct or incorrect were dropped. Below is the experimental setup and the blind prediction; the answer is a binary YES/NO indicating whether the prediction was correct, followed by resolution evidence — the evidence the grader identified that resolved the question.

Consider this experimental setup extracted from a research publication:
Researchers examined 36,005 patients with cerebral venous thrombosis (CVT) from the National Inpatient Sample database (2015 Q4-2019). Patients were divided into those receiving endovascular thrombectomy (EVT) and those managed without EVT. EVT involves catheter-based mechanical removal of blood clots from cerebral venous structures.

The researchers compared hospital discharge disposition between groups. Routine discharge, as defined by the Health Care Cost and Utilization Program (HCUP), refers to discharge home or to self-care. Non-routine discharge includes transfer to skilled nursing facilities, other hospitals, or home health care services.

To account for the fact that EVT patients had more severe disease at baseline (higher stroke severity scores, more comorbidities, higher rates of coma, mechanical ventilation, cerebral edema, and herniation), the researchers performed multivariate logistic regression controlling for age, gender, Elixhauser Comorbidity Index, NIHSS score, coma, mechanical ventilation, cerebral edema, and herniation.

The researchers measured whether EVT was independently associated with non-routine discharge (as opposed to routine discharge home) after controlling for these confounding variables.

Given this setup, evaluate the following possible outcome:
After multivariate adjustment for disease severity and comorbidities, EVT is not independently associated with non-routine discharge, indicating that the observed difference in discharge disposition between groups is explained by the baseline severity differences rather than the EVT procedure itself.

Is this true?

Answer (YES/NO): NO